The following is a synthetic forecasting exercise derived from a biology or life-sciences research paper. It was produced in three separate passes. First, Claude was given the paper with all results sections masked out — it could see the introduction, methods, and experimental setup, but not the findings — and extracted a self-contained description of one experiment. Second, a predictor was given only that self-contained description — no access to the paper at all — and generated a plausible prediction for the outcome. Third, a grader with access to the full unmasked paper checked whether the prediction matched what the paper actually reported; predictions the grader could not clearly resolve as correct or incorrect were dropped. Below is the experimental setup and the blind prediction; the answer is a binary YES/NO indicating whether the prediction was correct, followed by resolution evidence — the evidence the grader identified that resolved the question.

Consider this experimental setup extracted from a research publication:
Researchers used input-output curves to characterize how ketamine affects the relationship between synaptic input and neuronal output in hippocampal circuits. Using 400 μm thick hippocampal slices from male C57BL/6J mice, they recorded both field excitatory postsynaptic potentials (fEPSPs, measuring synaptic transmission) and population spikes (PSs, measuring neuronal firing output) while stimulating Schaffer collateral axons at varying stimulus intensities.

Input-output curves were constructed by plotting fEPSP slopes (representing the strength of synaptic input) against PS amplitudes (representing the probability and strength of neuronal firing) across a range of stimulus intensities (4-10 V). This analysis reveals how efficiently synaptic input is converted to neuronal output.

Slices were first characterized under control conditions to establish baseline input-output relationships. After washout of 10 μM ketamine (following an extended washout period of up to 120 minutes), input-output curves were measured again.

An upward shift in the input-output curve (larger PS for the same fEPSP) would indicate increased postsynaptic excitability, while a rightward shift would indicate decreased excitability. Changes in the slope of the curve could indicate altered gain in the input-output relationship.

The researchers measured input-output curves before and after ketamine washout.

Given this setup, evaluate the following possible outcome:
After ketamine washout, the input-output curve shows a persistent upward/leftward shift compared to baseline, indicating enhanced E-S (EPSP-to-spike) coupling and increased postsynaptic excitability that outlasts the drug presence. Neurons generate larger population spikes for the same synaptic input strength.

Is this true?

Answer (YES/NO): YES